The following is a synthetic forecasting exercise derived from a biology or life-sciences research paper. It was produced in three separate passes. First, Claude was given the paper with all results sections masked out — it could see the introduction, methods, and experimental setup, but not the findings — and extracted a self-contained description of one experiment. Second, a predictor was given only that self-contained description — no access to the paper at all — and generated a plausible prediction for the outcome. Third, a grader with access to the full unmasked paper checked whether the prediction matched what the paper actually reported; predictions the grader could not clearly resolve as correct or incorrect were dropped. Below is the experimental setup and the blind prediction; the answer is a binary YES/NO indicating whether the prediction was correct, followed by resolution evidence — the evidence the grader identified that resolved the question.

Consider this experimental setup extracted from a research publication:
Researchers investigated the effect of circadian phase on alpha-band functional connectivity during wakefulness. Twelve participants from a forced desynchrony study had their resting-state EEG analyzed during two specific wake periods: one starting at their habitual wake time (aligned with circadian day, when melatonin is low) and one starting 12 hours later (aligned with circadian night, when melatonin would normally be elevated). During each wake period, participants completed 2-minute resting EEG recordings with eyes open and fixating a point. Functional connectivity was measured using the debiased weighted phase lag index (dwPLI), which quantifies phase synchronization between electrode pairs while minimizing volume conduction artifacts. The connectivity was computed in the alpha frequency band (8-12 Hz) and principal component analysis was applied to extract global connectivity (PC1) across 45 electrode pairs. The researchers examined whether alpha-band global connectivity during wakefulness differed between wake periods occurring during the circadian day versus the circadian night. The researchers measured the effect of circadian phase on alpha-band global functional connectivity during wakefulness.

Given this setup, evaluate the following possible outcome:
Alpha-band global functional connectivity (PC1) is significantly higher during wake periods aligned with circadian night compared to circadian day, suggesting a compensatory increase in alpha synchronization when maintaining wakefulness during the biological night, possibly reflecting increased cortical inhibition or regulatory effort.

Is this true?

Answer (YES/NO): YES